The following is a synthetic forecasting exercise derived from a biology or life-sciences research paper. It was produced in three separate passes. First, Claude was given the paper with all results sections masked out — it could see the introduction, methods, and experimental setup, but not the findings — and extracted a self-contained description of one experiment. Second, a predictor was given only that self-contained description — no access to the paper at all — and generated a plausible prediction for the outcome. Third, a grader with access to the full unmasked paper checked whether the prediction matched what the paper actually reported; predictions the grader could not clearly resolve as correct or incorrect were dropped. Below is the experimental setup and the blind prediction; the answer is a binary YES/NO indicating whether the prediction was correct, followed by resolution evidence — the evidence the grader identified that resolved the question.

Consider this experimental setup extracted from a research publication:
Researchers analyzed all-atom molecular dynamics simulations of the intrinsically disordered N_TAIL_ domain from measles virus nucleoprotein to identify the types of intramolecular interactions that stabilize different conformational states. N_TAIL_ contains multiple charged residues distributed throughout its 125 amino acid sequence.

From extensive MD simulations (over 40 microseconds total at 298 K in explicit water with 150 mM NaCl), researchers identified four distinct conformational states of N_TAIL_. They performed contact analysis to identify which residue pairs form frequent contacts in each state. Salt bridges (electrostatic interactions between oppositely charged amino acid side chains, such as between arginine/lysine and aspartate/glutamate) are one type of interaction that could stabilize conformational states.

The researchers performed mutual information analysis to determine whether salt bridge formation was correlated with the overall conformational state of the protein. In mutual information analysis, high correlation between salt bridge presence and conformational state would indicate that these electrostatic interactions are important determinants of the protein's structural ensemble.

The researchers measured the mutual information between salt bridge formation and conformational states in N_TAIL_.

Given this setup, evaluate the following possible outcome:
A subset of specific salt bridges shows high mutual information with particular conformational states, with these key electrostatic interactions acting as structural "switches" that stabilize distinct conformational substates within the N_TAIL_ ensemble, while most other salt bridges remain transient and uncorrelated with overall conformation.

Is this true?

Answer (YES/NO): YES